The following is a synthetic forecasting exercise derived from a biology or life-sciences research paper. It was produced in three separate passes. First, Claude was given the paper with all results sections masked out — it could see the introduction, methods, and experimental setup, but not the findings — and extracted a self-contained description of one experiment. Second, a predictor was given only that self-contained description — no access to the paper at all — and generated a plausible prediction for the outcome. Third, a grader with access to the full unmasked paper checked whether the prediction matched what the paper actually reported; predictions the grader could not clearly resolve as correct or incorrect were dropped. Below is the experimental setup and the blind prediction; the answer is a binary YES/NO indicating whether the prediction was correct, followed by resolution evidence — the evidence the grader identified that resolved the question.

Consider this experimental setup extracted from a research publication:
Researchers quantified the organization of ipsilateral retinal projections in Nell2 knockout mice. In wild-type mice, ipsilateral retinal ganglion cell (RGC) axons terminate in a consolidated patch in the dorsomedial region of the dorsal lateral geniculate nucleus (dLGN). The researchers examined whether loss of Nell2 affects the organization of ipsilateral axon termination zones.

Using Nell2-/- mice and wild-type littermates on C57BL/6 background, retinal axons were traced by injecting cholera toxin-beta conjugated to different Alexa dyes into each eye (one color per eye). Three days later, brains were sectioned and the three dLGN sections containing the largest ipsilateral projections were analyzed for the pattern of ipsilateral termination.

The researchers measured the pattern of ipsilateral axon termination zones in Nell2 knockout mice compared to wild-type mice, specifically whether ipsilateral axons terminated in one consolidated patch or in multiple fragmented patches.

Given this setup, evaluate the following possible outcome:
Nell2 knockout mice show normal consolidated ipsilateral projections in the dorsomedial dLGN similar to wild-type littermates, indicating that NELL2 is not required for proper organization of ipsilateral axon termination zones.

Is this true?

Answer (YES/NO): NO